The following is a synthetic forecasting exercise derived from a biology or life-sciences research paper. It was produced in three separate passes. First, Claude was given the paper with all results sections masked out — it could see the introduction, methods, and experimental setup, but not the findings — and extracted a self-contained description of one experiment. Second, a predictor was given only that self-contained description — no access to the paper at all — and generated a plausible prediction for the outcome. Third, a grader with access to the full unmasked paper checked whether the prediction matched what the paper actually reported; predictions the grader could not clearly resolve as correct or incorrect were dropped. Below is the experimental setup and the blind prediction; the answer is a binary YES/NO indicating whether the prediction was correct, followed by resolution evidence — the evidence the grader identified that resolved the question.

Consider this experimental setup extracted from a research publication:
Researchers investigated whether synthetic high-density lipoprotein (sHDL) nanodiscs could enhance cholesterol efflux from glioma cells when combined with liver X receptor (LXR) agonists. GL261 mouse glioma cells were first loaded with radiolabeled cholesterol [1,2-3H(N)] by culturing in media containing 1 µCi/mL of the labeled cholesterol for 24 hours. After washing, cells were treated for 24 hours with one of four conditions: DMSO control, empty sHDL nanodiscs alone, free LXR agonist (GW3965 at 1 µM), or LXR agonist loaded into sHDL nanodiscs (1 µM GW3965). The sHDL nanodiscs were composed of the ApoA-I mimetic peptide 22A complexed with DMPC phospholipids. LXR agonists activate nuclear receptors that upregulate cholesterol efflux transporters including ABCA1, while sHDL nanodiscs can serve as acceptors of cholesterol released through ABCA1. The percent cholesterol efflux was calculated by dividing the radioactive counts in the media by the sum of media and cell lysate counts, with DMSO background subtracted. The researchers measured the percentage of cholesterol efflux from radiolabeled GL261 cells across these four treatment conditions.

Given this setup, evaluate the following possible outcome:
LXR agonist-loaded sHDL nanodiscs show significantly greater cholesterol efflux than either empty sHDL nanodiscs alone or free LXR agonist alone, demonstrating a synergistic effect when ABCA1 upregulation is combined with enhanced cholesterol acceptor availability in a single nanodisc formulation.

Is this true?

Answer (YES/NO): YES